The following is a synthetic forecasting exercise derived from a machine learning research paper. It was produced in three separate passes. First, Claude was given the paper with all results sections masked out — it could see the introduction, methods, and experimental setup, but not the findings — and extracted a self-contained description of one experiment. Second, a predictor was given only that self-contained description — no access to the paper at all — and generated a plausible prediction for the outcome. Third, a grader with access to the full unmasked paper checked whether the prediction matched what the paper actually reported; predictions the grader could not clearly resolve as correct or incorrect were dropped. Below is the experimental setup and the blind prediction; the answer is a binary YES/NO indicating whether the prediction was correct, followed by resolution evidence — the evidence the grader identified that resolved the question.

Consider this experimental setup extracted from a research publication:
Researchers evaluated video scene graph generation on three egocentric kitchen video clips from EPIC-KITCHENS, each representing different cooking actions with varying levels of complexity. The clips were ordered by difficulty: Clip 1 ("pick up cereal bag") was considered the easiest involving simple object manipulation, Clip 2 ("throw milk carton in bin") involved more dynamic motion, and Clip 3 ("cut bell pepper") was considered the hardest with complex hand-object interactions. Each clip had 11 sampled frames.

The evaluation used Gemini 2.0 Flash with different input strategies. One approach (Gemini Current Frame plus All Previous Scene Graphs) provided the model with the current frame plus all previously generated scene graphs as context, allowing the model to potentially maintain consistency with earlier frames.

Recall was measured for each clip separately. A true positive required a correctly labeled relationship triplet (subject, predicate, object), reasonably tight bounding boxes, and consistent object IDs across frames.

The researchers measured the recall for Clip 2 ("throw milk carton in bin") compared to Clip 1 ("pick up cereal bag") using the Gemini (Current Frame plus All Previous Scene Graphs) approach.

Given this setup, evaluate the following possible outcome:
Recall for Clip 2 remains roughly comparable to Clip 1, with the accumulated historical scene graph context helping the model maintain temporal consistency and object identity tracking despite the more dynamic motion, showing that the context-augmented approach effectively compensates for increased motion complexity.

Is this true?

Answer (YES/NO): NO